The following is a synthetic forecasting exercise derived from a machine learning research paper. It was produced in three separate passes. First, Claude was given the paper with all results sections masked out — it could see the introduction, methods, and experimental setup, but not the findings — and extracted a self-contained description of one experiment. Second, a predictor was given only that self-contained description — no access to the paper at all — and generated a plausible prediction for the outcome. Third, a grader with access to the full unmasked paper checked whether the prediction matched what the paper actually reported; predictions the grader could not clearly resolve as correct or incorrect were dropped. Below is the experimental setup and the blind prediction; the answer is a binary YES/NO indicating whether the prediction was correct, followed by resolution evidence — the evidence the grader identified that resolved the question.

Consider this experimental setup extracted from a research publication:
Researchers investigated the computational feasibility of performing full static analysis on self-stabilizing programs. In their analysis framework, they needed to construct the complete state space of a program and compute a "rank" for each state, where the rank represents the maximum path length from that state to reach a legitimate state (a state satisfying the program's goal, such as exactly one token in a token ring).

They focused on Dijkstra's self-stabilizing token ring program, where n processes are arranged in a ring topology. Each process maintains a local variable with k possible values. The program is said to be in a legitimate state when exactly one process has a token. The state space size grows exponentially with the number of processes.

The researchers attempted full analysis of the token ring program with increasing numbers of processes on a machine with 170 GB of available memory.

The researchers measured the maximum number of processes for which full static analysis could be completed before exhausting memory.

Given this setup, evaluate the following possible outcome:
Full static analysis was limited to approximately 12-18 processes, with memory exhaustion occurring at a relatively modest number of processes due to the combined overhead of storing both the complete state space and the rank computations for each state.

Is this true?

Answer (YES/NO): YES